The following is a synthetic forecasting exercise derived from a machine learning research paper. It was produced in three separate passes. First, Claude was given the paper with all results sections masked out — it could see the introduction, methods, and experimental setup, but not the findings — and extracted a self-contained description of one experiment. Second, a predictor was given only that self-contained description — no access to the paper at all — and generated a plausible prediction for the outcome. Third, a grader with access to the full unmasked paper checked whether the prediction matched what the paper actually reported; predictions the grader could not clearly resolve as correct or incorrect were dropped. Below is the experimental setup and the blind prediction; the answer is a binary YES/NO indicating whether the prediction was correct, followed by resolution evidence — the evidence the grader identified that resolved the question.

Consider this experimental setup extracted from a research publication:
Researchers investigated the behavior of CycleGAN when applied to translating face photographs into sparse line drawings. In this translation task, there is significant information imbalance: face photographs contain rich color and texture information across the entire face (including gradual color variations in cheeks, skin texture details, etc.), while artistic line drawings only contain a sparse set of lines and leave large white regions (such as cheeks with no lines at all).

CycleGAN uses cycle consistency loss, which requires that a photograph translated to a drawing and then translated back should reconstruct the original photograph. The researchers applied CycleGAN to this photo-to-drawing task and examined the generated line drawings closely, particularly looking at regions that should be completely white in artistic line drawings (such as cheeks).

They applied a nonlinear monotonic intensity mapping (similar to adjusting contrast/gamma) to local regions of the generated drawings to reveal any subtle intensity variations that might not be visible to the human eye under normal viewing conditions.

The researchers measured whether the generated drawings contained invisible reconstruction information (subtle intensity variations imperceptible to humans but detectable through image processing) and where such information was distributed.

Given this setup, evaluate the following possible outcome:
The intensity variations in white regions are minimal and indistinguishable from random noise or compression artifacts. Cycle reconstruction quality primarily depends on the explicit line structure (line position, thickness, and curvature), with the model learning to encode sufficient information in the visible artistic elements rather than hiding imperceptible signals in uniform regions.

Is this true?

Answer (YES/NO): NO